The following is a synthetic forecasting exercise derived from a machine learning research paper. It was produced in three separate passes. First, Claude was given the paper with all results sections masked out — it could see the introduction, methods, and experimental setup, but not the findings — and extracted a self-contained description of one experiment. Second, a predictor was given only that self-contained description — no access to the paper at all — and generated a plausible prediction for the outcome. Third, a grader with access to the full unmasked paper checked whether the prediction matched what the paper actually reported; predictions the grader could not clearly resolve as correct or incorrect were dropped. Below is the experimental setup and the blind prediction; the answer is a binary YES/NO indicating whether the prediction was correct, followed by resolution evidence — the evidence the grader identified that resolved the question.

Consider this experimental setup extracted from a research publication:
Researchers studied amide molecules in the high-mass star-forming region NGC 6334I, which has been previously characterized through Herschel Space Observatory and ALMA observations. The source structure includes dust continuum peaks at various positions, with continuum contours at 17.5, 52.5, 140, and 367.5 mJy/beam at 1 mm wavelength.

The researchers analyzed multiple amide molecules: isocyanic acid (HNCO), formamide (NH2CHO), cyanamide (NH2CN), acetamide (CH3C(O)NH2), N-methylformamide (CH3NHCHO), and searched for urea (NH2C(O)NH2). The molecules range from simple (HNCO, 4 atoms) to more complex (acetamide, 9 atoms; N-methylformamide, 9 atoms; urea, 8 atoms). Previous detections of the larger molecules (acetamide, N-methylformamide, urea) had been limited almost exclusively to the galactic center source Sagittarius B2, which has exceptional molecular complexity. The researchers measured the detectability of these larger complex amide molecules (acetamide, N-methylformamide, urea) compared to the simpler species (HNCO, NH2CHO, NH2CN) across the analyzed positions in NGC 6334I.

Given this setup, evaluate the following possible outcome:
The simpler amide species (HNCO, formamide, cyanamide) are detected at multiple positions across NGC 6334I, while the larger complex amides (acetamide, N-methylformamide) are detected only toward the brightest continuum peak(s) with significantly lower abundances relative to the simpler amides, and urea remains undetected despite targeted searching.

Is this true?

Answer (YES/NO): NO